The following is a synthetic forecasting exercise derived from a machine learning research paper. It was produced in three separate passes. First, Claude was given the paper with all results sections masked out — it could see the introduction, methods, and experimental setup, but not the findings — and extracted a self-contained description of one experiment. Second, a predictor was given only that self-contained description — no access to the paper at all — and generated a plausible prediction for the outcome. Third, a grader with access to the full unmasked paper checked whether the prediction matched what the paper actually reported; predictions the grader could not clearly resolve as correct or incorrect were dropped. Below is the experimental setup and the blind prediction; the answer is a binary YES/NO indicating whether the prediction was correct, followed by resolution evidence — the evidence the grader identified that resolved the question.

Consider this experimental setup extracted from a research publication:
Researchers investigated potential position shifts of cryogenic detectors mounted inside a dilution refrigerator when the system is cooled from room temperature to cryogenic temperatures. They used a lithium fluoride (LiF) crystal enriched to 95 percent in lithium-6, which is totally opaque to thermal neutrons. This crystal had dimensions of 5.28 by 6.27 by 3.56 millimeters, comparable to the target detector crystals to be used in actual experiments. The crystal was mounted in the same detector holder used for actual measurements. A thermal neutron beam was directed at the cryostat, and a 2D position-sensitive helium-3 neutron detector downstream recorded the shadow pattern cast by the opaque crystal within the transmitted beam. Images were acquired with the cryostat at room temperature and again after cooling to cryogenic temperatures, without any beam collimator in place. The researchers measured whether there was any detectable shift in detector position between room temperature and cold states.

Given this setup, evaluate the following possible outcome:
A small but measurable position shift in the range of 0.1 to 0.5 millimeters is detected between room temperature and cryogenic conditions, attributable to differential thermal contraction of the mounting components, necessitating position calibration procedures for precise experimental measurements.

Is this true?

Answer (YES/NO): NO